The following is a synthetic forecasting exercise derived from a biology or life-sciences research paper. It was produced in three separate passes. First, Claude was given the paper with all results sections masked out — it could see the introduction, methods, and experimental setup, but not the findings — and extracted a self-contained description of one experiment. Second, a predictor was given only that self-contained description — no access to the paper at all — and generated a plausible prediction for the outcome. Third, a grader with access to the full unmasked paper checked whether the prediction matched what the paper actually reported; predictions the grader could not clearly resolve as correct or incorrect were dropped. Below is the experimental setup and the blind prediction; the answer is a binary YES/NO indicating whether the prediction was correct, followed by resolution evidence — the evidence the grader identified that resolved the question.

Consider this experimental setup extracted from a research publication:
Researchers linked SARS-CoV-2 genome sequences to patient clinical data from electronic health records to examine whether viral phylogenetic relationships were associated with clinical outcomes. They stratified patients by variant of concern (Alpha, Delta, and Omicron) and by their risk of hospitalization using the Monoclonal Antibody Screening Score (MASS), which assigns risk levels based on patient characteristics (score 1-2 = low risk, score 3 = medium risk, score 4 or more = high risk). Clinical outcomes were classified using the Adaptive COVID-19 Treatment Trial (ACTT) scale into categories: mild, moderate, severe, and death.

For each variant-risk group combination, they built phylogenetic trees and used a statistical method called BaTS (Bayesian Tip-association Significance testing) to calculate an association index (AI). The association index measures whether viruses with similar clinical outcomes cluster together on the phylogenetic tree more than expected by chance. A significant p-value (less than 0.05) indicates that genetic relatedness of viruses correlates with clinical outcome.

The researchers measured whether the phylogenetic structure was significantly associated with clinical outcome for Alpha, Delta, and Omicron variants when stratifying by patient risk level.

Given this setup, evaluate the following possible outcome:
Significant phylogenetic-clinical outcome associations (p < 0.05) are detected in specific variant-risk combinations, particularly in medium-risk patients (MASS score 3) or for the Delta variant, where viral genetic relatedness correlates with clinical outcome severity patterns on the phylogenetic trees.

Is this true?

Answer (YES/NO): NO